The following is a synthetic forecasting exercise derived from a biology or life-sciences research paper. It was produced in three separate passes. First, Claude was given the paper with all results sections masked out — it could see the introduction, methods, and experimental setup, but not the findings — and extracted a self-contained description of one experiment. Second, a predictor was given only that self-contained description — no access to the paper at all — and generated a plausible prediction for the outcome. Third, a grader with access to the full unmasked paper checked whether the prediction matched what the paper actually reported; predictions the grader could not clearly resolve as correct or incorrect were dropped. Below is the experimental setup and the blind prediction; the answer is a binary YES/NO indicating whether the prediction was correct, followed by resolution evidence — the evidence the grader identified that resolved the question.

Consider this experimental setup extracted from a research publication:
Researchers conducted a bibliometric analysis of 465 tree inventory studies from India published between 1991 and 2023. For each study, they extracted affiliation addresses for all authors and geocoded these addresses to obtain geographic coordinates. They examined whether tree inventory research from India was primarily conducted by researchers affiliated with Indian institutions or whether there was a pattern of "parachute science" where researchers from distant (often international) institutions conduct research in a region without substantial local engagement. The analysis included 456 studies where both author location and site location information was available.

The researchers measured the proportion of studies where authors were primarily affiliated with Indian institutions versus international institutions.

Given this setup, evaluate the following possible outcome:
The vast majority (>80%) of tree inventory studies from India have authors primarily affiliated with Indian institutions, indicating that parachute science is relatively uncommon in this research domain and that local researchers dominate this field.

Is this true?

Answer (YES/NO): YES